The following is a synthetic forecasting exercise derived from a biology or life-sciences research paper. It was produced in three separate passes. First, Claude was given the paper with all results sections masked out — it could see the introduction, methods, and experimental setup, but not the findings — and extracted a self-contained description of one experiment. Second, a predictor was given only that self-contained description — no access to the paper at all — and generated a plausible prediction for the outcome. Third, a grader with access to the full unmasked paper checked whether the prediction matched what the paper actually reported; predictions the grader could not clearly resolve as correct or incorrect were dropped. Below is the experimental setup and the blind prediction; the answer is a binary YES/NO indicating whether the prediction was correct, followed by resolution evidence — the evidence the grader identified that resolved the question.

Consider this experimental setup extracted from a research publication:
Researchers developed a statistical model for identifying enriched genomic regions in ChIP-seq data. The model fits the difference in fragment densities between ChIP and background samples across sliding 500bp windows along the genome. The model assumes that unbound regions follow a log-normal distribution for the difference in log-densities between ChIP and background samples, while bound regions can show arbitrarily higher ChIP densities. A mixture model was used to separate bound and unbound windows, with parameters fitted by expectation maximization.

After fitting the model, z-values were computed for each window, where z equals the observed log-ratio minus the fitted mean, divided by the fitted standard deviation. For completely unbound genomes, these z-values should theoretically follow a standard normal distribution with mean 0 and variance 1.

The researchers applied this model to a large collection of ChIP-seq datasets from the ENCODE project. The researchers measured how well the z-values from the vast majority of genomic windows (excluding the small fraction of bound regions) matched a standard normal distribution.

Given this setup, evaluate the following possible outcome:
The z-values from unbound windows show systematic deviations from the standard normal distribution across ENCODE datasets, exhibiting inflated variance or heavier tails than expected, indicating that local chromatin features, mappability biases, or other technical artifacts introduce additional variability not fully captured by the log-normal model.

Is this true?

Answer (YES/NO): NO